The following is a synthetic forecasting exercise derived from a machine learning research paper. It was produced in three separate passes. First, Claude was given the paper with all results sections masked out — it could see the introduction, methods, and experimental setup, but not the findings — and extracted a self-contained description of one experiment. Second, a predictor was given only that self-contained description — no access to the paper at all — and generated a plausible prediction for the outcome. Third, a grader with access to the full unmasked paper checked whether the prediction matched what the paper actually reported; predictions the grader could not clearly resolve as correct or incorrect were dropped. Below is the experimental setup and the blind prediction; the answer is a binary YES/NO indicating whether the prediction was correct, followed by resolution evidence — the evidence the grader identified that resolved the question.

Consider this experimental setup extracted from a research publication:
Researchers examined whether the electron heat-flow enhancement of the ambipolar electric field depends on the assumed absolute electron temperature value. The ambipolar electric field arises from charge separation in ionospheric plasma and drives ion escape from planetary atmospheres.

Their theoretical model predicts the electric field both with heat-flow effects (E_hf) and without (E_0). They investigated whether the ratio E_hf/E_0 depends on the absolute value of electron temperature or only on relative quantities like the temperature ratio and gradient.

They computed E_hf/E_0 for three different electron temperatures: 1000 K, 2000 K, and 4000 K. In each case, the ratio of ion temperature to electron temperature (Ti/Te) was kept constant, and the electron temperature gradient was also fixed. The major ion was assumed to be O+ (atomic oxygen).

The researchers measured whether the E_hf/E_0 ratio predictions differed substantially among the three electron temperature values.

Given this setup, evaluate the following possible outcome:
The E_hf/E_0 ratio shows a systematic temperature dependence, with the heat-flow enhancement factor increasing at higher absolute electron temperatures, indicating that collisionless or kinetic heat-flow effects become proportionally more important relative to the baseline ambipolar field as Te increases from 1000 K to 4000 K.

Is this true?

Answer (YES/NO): NO